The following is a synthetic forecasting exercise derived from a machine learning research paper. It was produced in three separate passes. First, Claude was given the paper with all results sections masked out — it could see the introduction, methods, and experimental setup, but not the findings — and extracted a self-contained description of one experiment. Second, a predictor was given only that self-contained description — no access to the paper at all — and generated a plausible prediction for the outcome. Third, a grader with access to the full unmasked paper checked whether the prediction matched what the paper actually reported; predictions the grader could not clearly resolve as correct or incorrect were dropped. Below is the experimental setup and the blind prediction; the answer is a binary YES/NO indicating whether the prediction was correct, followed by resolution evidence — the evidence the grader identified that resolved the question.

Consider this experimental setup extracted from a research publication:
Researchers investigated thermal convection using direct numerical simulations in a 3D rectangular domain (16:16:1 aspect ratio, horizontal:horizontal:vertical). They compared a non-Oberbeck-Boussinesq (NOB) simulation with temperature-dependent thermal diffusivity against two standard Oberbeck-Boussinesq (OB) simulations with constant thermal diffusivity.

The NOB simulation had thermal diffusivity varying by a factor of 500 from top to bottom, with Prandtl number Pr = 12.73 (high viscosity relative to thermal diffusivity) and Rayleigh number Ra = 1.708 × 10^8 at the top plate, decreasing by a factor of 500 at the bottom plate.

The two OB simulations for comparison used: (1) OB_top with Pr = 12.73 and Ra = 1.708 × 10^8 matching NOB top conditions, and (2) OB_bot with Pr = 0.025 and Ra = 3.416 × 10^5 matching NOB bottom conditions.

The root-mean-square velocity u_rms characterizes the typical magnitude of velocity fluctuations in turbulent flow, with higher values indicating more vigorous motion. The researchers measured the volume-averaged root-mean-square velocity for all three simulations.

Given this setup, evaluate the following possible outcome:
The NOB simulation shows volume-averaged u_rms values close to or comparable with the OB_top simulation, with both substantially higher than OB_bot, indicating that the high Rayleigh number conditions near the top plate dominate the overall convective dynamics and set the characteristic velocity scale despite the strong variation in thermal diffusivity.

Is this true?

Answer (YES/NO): NO